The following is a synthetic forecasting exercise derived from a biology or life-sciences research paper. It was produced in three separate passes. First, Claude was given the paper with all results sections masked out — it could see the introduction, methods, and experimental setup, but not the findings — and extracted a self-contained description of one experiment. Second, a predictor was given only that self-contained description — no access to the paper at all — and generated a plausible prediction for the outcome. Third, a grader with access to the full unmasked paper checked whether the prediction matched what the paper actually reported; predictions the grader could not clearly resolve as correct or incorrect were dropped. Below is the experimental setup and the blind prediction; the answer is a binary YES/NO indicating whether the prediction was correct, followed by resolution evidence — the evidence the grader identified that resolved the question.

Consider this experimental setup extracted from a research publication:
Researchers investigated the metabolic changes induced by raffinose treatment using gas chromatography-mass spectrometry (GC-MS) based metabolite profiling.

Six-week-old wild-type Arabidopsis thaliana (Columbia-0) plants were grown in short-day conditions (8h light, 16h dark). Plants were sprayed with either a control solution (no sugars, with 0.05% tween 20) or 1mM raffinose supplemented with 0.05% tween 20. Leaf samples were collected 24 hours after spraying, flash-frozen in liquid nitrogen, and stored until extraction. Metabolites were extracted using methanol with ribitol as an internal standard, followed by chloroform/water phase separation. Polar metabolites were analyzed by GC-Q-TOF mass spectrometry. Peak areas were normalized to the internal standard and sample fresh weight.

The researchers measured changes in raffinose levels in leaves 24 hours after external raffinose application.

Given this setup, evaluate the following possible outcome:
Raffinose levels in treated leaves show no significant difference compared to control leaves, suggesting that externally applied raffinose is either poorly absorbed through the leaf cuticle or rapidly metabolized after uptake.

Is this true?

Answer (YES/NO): NO